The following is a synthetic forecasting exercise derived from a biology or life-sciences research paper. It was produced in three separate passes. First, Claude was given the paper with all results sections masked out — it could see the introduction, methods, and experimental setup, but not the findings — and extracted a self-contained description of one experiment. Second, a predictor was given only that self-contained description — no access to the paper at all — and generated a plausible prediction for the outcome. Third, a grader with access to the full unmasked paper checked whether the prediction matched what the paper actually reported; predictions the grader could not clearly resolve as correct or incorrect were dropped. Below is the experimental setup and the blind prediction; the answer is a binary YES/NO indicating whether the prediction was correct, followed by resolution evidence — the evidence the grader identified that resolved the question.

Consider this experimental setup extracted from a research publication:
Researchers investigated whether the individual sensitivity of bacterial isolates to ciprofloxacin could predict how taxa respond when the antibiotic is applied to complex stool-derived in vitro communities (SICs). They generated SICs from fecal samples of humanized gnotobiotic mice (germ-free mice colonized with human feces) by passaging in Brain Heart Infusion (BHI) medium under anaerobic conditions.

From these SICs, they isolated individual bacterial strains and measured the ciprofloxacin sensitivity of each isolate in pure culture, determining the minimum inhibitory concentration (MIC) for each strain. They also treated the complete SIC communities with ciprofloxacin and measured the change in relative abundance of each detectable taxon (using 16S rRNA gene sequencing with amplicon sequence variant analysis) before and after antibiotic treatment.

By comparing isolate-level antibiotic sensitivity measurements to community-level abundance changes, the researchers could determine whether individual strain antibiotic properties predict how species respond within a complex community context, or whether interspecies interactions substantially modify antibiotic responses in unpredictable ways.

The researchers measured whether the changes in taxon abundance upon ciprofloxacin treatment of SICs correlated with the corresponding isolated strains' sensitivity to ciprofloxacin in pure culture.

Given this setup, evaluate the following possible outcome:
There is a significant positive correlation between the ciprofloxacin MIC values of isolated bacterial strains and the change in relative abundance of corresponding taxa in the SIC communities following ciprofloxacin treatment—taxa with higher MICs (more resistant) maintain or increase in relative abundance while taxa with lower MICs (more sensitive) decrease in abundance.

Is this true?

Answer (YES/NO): YES